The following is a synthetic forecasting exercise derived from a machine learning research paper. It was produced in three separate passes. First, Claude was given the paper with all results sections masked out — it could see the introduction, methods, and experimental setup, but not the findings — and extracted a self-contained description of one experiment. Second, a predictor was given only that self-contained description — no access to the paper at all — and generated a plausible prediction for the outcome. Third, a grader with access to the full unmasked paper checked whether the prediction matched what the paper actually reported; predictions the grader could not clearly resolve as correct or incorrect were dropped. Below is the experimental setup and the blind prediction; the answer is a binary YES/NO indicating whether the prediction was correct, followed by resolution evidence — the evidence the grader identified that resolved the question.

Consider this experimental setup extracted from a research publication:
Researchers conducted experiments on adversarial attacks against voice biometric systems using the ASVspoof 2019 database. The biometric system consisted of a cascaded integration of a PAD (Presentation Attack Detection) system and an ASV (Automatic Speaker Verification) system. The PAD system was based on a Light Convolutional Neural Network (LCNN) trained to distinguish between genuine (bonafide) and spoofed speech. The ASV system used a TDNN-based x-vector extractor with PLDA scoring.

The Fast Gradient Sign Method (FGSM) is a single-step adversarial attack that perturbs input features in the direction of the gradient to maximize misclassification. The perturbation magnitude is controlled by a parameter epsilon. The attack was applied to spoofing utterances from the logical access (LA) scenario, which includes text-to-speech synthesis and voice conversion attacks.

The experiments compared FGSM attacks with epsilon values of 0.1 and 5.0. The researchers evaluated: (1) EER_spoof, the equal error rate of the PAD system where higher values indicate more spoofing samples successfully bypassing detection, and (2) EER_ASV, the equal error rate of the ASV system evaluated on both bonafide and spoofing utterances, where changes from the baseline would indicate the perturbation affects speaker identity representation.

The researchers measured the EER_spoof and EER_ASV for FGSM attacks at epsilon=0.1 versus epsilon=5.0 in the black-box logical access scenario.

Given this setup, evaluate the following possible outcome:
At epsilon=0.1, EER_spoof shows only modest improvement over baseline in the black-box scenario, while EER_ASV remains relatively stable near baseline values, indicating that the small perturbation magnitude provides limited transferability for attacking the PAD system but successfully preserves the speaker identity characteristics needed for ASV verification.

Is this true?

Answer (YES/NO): YES